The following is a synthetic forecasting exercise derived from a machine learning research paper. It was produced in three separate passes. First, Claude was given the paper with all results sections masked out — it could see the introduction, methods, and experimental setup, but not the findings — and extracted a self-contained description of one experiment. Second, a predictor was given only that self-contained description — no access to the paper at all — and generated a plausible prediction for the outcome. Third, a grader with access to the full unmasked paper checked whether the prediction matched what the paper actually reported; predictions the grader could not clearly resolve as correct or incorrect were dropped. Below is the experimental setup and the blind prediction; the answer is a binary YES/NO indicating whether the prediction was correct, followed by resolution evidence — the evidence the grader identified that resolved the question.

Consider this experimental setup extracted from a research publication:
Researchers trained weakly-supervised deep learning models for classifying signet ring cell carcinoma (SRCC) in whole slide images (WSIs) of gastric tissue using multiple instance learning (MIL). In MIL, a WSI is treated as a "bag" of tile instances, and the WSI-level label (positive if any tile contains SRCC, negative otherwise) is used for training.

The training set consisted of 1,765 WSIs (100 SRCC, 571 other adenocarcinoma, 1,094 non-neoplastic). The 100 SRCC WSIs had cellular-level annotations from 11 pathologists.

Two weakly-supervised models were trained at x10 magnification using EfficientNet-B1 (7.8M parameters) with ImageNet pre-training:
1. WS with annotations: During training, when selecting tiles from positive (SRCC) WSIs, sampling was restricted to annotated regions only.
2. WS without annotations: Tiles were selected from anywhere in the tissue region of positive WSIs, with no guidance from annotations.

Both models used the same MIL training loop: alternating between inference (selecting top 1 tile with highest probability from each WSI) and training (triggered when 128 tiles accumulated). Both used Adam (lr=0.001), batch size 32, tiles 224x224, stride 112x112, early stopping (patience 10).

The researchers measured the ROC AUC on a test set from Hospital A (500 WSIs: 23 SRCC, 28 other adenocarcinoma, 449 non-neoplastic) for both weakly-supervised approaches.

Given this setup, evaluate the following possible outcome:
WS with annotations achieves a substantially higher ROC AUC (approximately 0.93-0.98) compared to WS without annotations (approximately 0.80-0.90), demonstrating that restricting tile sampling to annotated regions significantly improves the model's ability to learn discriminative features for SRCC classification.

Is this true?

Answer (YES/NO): NO